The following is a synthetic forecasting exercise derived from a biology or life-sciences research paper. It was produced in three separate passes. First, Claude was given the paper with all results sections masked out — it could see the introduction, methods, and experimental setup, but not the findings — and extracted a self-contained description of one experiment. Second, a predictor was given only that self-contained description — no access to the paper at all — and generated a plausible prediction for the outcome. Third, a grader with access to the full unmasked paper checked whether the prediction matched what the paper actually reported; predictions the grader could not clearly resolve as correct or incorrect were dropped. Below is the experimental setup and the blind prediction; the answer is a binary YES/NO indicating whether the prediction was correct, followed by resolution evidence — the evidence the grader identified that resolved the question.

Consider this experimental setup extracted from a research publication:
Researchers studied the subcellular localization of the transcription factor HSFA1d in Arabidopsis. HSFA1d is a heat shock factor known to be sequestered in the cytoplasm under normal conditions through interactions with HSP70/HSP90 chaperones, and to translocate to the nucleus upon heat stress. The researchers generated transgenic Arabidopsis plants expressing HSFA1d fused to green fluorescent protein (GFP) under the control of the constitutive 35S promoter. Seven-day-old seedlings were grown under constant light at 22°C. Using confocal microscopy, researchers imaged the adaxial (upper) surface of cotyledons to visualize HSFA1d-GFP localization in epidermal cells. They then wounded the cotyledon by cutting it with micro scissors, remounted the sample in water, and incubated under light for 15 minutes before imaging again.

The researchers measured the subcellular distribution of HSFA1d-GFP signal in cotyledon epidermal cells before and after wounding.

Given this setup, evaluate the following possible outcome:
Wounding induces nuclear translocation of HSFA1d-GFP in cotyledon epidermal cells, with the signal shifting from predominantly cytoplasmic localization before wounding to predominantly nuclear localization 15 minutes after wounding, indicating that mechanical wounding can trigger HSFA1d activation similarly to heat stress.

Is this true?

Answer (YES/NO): YES